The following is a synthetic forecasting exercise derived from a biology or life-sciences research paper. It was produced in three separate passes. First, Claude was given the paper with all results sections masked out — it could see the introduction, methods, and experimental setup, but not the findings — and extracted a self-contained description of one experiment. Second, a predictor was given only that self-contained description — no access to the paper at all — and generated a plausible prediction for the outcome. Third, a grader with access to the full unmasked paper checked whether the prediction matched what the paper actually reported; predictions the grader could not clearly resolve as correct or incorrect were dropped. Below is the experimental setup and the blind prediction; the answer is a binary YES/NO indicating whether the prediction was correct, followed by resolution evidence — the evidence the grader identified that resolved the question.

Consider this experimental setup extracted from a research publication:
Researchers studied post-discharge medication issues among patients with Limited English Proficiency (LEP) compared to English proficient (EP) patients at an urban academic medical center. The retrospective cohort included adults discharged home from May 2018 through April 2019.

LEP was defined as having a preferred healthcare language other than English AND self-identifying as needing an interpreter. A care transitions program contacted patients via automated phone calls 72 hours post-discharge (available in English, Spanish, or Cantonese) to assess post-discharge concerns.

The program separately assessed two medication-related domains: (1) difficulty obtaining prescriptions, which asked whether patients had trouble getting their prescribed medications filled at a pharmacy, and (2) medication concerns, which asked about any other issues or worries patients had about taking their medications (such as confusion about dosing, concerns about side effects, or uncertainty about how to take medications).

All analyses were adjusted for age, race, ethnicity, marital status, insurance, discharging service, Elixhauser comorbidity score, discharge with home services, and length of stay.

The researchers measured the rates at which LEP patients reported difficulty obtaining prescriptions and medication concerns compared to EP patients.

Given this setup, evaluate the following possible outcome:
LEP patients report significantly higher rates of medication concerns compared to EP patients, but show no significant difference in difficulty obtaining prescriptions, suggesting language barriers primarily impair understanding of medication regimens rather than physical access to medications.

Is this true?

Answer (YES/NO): NO